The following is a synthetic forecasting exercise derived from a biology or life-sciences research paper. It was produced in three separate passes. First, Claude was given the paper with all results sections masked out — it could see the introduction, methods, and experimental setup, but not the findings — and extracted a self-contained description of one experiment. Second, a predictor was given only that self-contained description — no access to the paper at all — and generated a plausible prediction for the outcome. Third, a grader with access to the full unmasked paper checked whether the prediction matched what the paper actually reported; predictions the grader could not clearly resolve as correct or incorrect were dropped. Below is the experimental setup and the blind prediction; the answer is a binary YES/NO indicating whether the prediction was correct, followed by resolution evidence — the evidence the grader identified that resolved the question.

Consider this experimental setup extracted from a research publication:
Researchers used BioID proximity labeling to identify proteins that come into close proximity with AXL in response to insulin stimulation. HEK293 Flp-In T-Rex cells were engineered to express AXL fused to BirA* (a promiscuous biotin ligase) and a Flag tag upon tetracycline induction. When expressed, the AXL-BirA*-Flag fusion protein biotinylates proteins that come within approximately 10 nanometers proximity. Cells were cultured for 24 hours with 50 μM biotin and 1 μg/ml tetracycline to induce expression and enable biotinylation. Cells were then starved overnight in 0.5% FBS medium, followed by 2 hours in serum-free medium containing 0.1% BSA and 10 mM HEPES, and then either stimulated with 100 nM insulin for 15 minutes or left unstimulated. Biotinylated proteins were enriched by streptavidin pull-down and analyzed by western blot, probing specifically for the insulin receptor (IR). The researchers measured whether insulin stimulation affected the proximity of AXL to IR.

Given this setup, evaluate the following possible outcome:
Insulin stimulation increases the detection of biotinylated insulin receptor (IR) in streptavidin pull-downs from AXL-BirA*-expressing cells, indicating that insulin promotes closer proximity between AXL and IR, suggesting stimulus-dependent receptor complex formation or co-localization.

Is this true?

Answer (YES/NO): YES